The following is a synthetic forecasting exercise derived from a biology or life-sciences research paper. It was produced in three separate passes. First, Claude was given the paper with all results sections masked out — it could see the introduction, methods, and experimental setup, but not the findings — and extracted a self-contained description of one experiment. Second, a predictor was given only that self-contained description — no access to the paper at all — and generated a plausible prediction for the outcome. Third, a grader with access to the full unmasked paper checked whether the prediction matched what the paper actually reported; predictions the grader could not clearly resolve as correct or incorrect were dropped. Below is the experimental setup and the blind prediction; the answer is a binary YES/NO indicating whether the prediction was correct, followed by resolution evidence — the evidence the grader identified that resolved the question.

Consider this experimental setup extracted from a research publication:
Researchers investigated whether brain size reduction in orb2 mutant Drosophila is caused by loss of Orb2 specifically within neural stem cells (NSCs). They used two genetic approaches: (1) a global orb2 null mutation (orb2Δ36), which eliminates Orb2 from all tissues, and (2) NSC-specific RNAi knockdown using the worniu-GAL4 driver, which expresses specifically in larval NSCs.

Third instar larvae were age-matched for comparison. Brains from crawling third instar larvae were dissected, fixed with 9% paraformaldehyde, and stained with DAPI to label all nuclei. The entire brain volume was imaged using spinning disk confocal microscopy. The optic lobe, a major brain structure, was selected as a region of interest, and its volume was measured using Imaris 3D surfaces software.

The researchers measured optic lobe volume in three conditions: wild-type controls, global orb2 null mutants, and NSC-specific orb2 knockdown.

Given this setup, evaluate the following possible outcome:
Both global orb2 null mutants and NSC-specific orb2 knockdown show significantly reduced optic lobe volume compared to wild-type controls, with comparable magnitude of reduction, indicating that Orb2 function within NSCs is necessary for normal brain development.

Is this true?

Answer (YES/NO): NO